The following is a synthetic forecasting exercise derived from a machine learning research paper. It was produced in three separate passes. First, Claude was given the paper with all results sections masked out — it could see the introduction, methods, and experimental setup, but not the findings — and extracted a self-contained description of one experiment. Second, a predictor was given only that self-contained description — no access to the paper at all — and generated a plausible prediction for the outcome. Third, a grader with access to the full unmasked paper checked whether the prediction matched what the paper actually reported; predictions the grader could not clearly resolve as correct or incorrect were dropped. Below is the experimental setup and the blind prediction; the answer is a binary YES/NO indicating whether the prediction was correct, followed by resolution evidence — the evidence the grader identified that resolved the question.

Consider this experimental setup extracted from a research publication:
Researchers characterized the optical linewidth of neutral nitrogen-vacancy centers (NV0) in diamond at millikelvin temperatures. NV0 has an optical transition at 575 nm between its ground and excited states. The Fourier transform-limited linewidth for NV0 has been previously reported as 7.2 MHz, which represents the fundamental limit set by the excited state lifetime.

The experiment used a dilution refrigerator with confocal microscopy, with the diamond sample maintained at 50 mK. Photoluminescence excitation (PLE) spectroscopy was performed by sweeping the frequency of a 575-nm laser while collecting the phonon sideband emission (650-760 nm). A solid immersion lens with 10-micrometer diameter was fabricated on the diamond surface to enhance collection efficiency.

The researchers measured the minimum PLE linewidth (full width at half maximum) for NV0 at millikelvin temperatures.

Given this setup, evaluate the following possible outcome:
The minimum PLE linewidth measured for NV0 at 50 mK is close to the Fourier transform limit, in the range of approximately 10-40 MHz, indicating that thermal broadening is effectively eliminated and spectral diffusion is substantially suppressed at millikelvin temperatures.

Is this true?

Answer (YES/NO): NO